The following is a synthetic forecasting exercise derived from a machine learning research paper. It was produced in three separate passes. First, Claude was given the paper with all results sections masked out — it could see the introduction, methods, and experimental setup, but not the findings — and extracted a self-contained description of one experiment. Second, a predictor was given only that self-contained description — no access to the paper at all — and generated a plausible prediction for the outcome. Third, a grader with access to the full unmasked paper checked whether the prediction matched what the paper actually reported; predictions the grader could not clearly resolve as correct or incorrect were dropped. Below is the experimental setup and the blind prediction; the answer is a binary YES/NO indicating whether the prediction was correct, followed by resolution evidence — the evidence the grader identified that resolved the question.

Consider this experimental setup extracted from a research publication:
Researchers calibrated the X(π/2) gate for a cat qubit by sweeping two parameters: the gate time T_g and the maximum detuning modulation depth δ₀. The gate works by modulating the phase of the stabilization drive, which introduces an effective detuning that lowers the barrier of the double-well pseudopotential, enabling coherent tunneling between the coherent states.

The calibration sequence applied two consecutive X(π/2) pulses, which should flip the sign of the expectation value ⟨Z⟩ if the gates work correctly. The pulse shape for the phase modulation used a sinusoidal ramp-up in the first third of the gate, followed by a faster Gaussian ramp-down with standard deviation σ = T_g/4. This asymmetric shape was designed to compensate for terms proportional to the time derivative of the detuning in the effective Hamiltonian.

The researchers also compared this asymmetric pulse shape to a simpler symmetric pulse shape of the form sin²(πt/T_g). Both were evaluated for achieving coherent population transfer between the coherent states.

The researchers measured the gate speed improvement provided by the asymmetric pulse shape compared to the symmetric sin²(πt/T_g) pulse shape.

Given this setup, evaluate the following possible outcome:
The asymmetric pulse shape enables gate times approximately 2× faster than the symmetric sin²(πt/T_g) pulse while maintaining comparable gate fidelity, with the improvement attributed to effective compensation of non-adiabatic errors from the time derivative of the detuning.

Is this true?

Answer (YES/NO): YES